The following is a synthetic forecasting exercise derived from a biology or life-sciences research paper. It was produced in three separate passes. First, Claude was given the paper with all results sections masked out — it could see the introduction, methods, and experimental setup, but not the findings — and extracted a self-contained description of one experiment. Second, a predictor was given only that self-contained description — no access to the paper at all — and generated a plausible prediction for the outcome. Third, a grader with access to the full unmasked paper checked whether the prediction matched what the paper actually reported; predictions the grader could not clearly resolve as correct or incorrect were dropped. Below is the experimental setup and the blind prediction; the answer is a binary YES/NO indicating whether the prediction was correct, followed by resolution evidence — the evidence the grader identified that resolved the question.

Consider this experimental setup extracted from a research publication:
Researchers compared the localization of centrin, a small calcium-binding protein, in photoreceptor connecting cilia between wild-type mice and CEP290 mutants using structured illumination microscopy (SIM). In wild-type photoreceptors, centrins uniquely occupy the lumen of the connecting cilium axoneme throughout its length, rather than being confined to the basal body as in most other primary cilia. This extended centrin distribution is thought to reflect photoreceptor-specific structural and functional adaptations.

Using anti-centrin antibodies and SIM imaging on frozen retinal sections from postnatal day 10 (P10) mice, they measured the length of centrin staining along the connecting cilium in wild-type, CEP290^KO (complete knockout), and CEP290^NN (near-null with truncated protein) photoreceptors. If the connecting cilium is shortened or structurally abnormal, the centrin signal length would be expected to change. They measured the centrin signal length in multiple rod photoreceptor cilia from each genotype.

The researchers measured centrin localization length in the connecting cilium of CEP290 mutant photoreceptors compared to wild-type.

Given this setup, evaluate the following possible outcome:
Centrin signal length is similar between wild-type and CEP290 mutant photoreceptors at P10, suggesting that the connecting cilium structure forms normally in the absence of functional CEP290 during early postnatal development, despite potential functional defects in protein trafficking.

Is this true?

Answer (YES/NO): NO